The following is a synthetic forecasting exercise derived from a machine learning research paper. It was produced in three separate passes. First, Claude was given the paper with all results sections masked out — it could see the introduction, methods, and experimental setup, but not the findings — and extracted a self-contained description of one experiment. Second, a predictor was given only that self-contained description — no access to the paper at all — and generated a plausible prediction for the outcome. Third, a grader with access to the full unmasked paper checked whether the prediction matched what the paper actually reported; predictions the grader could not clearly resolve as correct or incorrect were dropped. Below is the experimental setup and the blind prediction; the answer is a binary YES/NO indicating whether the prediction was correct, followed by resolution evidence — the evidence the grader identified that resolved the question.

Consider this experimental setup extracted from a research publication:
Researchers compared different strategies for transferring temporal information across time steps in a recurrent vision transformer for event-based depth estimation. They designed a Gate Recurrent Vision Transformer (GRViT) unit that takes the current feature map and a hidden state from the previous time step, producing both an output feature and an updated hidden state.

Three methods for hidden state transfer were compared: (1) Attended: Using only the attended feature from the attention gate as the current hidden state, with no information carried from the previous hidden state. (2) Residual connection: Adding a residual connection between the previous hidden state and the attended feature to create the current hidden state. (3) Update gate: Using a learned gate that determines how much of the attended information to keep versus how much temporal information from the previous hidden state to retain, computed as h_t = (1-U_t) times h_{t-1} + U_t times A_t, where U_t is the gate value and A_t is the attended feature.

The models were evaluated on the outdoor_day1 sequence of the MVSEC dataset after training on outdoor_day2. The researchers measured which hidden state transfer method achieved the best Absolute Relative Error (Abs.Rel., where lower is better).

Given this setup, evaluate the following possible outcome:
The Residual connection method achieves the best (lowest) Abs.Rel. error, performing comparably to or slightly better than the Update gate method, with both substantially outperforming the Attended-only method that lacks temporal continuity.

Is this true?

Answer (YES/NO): NO